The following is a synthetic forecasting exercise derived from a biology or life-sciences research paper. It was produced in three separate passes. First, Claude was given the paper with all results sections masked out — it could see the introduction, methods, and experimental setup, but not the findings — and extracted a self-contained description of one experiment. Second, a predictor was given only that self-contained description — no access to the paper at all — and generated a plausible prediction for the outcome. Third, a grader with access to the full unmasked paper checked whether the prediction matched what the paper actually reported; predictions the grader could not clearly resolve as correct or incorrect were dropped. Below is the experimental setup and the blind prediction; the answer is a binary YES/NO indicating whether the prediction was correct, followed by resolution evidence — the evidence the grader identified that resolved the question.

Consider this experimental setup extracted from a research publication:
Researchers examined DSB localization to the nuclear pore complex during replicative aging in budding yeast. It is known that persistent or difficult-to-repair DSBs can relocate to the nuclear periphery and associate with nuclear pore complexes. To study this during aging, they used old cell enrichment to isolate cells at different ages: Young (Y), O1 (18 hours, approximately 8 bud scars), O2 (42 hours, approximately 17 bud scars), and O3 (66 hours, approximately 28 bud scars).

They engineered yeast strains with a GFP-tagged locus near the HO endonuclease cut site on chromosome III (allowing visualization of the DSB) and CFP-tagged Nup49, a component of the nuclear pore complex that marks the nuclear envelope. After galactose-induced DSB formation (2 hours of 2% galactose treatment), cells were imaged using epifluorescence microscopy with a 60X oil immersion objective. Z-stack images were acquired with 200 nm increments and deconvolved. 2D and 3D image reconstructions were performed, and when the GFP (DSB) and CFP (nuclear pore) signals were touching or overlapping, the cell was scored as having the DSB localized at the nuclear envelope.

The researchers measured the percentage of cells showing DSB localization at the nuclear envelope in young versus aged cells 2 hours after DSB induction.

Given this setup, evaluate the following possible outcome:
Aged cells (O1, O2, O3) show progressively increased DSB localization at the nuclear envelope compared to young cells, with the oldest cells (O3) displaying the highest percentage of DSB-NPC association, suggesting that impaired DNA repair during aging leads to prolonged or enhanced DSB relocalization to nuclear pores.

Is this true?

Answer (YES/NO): NO